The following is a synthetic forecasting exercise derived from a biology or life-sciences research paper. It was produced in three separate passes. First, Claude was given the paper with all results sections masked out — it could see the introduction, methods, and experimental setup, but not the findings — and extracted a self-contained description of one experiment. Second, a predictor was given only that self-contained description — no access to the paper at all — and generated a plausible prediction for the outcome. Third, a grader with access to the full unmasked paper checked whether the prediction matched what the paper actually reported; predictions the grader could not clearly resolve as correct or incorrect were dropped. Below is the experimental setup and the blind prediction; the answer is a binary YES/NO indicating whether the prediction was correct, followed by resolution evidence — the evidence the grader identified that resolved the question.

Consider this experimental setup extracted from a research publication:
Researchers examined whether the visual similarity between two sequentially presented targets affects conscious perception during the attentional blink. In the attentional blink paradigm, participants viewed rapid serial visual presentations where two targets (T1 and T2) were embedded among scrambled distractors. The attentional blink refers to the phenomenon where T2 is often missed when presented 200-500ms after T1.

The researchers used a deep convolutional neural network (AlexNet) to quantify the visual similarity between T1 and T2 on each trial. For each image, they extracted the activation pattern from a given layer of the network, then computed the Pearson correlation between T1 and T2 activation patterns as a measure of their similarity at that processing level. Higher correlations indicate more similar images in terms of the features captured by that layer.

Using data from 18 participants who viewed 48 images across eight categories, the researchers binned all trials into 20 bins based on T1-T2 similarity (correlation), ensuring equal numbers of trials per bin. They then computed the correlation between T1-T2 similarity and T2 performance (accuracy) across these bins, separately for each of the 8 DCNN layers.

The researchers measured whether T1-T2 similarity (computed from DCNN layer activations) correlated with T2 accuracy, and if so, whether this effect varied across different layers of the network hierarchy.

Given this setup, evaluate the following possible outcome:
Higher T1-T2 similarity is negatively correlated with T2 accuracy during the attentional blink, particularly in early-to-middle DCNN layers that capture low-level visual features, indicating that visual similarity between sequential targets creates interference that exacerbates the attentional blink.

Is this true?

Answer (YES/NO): NO